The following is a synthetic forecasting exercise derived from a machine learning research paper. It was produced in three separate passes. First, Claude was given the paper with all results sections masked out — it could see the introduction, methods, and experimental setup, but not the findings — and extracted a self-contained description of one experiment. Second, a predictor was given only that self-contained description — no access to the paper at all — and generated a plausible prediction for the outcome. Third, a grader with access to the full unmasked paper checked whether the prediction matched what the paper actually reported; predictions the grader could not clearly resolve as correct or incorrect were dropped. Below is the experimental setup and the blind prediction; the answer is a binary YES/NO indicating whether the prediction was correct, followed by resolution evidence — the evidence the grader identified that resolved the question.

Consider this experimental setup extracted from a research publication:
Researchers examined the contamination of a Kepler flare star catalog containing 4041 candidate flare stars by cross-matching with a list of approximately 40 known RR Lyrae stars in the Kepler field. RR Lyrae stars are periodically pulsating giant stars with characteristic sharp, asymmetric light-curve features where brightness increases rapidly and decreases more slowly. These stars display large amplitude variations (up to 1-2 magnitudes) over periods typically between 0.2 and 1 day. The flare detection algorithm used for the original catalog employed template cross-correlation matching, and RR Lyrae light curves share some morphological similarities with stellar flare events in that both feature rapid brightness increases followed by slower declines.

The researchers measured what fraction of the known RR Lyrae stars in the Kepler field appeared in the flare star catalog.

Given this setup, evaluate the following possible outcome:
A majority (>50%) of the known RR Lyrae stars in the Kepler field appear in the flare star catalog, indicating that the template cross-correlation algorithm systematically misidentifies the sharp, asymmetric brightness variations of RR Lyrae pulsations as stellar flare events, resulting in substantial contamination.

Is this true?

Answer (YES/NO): YES